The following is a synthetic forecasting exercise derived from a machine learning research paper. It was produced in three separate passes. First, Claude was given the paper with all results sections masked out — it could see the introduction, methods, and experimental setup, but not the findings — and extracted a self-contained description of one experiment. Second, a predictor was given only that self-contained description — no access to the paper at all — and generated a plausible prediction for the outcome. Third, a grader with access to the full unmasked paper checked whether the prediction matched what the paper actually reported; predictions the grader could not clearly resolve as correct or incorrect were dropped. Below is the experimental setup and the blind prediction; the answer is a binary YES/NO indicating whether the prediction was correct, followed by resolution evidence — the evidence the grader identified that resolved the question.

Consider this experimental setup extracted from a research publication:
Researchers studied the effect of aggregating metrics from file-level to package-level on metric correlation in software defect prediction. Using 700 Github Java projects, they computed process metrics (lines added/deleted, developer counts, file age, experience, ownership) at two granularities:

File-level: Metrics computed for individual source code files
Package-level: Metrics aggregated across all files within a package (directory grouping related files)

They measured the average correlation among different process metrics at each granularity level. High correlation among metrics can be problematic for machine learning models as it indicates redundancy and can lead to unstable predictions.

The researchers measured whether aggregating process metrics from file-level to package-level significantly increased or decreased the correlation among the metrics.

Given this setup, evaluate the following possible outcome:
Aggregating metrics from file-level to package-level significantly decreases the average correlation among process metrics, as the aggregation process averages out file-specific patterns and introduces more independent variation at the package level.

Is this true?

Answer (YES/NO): NO